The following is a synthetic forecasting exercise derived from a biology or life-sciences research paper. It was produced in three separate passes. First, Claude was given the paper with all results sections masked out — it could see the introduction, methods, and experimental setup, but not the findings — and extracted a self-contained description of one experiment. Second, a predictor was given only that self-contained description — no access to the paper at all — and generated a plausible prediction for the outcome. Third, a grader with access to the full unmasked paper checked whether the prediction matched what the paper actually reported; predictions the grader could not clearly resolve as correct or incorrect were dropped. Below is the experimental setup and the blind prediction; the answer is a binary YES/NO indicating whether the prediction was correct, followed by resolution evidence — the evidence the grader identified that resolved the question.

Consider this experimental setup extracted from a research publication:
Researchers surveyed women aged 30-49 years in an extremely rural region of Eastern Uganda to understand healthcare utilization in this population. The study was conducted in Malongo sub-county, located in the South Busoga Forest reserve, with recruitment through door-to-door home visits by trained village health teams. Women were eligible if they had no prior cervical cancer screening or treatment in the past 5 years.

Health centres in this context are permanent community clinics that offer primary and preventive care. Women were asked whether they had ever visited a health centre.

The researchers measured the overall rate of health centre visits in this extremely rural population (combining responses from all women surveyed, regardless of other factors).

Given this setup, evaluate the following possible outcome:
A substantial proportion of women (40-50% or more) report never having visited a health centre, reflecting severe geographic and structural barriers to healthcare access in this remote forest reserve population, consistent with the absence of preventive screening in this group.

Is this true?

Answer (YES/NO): NO